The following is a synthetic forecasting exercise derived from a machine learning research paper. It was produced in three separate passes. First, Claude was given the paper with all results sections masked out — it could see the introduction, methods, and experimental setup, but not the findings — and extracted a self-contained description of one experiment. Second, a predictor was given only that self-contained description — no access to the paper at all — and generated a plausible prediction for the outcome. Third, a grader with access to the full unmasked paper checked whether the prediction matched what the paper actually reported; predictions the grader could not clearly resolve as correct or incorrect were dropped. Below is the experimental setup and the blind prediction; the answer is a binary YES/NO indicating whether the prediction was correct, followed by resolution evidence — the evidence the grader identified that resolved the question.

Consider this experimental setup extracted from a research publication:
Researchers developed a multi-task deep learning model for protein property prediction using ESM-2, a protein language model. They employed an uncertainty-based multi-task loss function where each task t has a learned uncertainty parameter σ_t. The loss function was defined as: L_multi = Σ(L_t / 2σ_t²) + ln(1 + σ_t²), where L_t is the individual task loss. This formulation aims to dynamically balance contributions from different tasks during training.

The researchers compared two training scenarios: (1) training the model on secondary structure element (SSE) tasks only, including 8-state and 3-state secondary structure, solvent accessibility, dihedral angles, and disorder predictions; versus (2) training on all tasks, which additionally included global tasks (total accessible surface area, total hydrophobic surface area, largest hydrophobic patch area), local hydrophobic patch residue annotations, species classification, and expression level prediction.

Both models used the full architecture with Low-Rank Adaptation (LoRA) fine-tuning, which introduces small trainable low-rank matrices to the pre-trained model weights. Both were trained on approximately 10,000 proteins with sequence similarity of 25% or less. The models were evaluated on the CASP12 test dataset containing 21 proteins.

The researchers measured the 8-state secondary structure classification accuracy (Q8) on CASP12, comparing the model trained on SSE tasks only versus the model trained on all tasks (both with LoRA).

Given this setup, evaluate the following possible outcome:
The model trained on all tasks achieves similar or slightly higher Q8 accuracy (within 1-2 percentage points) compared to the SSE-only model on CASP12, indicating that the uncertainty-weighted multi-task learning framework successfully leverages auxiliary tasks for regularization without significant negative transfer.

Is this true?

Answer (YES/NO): YES